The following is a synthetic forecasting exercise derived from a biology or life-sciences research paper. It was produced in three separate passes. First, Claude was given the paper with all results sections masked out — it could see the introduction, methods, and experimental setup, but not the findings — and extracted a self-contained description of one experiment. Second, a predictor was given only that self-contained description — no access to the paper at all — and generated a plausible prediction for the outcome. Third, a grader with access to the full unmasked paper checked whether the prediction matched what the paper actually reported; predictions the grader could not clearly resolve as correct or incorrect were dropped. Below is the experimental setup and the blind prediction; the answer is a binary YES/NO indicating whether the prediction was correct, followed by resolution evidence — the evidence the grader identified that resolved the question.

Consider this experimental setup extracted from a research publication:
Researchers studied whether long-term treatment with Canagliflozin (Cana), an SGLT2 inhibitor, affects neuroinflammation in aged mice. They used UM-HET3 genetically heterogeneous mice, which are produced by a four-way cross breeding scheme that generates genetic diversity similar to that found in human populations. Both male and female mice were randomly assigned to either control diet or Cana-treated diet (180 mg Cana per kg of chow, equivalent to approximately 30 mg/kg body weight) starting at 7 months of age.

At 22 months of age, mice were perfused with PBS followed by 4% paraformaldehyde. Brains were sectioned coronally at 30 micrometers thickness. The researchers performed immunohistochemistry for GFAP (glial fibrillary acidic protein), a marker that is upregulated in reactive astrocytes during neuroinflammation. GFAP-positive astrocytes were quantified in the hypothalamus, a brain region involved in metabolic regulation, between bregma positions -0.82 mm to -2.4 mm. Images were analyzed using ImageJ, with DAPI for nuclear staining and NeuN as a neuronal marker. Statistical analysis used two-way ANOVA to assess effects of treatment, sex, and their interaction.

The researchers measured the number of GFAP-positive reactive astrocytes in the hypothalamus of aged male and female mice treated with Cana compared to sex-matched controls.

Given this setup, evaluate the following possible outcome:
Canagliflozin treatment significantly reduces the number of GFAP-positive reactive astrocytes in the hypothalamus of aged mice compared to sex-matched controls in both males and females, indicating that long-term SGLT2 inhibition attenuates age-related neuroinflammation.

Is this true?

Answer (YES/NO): YES